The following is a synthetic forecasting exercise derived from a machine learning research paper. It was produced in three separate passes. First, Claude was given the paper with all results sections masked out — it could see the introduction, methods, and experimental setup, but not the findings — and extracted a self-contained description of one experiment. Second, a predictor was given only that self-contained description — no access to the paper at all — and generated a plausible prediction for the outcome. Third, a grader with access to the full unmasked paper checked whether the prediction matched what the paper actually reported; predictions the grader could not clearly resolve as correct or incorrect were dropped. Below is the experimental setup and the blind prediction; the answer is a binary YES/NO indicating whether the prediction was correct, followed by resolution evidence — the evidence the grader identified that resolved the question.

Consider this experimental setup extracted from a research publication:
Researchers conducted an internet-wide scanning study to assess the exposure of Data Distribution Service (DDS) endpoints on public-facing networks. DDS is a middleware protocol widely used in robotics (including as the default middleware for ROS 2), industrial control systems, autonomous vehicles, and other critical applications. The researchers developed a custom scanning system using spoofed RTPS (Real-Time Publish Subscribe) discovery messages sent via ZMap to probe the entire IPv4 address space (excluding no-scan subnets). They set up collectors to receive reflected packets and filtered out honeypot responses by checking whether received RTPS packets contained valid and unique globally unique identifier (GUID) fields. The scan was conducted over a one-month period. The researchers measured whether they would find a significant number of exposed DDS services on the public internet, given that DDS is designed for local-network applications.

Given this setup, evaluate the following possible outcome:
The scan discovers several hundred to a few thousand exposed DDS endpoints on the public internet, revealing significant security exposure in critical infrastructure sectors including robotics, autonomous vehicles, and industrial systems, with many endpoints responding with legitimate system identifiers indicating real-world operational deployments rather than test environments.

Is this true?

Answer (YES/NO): NO